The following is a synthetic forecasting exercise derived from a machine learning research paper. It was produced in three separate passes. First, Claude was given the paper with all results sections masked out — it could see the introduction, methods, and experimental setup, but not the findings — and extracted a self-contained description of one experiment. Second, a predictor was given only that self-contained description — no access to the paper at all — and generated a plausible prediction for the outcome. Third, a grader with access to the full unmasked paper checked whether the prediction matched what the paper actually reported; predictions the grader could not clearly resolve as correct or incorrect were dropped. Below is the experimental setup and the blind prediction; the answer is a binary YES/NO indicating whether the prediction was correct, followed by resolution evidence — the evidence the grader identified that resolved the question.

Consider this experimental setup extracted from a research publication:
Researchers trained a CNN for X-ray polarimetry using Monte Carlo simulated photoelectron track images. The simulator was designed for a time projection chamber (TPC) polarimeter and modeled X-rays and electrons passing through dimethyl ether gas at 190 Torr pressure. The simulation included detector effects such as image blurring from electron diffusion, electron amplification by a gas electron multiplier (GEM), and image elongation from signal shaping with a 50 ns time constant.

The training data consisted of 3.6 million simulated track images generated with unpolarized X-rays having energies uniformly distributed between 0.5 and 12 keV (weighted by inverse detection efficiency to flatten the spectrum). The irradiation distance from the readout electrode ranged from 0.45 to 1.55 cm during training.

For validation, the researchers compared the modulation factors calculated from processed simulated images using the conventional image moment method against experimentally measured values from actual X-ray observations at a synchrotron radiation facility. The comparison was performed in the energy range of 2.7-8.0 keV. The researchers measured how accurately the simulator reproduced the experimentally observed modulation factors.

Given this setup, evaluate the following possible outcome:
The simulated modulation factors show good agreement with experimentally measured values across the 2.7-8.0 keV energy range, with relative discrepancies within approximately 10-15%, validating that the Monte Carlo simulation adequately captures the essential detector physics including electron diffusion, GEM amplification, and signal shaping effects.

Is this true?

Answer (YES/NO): NO